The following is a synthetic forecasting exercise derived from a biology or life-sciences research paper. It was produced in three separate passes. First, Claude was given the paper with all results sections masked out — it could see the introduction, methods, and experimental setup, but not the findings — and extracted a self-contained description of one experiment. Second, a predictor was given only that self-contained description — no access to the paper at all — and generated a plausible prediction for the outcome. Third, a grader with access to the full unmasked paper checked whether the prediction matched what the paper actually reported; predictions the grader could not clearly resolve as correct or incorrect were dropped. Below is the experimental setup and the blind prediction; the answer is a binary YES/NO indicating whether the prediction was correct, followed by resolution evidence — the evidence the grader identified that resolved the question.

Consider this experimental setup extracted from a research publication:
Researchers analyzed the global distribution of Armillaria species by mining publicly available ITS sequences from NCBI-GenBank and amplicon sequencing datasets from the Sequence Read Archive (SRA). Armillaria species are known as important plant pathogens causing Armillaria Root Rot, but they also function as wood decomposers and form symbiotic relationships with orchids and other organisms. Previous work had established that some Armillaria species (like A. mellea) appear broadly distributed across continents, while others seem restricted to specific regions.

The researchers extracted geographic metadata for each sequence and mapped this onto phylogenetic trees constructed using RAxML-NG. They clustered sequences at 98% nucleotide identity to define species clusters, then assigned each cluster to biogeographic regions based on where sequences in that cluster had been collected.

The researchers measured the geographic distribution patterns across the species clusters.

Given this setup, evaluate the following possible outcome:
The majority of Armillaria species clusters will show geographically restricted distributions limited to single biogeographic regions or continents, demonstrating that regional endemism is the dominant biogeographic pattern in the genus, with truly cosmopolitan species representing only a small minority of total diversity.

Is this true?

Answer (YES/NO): YES